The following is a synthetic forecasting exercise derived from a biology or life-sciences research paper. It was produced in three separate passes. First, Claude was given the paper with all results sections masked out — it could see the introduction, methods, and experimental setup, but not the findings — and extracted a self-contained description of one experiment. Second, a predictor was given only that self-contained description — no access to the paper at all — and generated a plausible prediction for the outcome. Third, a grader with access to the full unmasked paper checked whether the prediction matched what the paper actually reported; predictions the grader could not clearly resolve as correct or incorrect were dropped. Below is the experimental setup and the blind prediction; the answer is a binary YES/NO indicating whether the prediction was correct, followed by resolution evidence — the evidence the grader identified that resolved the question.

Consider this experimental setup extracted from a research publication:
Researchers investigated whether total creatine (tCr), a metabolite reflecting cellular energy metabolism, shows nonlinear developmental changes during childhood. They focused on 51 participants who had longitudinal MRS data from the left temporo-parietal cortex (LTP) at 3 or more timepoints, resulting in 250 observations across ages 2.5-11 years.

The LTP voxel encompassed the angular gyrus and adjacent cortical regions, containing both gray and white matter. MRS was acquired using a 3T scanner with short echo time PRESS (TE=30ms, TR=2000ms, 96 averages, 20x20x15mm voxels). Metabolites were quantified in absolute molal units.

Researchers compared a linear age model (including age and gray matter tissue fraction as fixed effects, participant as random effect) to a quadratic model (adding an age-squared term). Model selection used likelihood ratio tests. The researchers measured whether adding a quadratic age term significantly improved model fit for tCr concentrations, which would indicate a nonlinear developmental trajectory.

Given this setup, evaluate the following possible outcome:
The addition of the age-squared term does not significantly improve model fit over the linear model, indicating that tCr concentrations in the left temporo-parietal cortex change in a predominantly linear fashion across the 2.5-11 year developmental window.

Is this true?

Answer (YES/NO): YES